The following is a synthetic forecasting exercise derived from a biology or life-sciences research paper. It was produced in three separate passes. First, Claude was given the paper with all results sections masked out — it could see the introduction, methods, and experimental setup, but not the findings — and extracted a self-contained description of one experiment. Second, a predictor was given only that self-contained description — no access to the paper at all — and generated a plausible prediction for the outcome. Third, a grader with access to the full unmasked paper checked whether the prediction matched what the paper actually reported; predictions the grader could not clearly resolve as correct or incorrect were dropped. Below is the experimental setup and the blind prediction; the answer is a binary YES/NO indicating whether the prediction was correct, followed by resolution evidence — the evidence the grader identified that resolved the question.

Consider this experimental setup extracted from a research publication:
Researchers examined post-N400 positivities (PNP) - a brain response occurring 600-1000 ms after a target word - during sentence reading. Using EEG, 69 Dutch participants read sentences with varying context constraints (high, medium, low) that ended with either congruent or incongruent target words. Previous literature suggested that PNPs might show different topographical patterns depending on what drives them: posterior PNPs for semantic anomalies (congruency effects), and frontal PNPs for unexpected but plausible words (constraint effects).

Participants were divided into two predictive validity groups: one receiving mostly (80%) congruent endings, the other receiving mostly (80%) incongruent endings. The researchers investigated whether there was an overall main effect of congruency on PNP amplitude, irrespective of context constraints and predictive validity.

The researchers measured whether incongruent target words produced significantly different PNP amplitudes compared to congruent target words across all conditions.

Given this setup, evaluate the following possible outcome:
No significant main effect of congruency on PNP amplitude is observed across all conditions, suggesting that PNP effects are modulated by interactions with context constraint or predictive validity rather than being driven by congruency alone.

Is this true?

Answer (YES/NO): NO